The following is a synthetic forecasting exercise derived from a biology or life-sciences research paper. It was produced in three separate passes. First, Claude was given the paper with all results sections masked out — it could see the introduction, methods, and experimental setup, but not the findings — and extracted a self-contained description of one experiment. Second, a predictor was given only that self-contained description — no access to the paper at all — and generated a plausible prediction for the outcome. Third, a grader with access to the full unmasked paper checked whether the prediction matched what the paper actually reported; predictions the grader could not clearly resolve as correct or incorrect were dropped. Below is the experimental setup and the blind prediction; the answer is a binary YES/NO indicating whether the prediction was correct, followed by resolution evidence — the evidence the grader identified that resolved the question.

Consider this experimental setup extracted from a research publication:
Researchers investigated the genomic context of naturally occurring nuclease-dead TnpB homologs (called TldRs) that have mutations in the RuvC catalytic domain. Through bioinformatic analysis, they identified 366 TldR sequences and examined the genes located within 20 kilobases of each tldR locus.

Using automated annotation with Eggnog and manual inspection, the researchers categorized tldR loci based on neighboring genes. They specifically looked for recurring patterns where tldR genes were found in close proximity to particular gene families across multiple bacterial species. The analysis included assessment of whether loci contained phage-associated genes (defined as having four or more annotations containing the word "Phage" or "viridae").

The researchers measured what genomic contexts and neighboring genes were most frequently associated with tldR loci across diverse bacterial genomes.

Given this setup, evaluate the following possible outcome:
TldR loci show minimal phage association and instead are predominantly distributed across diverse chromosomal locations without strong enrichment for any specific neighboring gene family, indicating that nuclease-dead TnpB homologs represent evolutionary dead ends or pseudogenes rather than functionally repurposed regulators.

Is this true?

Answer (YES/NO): NO